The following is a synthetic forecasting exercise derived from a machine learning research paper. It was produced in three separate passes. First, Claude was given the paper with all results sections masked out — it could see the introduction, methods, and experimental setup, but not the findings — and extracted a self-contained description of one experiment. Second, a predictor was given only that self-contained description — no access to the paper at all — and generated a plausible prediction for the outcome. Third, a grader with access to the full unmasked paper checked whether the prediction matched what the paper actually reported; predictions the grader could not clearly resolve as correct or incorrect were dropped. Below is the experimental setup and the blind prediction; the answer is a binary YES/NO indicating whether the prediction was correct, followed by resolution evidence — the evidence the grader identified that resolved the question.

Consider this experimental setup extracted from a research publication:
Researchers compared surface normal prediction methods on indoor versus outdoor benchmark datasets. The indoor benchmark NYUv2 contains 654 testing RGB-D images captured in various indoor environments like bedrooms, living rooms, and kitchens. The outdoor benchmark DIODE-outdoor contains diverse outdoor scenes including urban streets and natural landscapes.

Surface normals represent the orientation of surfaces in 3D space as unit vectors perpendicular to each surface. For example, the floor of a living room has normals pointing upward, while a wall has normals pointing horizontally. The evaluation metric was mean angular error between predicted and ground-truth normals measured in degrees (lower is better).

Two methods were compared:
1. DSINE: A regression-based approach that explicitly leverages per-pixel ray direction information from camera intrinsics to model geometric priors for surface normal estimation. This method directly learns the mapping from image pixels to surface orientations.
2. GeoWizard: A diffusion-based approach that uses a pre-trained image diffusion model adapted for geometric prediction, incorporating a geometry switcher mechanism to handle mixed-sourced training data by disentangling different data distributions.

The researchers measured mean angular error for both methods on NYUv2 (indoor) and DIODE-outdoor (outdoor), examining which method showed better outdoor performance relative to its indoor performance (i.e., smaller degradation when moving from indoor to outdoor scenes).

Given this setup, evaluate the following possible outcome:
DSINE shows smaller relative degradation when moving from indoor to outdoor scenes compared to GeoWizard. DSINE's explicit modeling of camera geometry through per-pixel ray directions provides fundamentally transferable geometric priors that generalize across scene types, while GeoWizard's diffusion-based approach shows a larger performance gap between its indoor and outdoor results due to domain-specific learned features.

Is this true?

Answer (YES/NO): YES